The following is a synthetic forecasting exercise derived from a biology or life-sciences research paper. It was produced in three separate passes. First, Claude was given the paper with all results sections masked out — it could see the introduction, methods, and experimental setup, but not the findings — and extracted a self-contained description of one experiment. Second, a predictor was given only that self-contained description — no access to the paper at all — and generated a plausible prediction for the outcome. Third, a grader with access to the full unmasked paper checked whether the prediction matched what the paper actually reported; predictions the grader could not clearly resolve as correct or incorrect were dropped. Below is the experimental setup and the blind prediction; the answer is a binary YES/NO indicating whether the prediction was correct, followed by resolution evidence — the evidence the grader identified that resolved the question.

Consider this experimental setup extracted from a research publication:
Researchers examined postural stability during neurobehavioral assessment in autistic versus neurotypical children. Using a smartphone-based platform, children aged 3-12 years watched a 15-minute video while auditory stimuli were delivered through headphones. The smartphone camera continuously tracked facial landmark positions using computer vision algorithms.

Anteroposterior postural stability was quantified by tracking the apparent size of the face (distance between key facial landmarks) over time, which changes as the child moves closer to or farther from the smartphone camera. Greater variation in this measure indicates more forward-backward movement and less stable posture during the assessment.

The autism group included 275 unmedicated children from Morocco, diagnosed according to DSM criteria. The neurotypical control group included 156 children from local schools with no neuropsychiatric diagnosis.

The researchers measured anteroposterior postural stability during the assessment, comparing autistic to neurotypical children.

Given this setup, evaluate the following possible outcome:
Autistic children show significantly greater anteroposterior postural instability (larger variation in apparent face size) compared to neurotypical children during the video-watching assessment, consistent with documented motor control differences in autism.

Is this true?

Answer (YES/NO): YES